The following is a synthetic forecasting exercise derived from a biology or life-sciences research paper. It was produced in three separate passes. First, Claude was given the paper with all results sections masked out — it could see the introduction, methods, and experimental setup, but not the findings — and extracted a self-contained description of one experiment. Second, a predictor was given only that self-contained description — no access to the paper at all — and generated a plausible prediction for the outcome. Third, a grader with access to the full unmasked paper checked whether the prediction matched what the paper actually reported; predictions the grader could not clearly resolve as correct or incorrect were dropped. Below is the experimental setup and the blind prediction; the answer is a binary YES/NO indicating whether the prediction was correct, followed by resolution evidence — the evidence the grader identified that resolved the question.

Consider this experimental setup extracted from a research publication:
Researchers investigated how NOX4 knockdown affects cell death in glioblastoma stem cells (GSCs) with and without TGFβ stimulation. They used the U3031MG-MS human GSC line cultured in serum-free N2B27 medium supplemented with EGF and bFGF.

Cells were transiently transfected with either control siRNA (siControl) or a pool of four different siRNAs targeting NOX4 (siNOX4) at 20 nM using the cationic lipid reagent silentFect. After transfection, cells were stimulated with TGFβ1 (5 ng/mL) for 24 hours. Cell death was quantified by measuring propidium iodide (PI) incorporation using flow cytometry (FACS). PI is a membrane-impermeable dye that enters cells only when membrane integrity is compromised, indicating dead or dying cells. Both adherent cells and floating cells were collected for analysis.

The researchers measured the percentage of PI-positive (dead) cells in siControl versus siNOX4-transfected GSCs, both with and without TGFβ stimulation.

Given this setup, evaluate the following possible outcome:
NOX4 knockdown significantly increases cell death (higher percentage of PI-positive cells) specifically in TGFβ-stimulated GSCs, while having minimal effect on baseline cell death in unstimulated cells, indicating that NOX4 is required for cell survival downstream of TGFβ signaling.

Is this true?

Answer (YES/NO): NO